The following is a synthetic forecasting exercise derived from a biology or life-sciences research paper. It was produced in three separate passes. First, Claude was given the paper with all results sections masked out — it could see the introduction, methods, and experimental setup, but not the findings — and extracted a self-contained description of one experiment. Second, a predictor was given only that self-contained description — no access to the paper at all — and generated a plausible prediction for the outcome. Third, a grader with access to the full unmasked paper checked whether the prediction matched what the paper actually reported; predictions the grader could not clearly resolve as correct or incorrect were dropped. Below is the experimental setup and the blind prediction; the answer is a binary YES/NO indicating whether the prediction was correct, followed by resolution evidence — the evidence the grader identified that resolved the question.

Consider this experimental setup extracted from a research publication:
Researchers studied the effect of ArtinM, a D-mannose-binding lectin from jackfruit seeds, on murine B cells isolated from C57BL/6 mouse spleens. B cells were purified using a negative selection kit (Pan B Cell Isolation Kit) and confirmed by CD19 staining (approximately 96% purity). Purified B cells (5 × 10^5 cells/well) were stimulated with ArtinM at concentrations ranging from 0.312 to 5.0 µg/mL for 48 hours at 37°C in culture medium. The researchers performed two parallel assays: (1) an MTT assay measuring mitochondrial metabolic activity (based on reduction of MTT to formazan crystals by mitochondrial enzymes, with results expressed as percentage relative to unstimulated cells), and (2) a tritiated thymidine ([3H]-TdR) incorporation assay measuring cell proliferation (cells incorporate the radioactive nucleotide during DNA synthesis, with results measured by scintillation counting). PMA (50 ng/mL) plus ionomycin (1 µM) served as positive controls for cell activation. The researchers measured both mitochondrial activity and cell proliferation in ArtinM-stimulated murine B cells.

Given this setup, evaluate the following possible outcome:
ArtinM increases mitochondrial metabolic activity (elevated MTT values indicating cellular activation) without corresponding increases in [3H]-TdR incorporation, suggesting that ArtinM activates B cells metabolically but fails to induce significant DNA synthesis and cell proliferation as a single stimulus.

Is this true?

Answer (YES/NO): YES